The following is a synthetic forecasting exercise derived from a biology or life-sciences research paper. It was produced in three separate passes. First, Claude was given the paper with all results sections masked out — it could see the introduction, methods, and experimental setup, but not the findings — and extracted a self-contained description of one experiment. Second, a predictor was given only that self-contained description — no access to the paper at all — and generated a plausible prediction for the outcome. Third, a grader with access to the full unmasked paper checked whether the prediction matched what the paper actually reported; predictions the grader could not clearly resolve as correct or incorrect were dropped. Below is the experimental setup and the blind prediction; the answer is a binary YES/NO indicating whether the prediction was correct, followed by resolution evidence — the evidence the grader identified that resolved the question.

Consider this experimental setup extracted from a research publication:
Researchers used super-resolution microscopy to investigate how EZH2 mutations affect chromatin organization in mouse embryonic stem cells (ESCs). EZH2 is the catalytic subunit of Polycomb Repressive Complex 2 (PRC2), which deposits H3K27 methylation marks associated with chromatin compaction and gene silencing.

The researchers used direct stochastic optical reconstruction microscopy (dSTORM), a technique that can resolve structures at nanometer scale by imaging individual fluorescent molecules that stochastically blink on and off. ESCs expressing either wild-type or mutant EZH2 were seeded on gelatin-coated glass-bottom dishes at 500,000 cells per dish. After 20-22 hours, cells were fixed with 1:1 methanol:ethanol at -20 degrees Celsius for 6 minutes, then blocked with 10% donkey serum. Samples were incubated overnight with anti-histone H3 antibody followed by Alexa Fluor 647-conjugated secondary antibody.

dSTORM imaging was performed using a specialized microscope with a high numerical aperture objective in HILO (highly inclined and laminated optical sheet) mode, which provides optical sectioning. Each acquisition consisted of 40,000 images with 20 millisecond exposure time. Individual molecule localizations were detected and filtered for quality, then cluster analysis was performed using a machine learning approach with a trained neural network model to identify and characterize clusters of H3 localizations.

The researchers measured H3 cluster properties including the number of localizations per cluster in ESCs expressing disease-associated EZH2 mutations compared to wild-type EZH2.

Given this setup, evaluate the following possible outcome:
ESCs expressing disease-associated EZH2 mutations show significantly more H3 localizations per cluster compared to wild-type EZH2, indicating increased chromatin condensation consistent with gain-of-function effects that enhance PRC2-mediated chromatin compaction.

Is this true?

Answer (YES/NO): NO